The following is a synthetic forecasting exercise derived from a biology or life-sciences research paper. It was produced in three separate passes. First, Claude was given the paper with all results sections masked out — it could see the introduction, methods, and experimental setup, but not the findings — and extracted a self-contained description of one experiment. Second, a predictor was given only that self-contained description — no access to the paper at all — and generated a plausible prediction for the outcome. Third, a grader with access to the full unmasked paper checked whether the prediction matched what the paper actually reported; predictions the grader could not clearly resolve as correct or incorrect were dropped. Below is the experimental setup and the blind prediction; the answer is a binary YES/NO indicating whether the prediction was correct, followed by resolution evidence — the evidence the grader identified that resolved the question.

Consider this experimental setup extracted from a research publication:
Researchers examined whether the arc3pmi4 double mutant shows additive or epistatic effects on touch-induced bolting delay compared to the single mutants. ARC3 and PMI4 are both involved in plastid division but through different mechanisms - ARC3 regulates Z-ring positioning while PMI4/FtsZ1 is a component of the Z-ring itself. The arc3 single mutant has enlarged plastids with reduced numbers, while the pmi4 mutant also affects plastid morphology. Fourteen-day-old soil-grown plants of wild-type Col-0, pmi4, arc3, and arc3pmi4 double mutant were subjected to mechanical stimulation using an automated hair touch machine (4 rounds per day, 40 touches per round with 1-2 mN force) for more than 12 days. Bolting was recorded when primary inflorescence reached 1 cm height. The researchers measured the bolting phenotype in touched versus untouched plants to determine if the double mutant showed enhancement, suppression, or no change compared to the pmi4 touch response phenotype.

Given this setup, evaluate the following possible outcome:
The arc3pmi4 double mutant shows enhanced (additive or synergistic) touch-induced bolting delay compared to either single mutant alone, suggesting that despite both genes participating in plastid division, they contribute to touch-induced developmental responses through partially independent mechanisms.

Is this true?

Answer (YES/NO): NO